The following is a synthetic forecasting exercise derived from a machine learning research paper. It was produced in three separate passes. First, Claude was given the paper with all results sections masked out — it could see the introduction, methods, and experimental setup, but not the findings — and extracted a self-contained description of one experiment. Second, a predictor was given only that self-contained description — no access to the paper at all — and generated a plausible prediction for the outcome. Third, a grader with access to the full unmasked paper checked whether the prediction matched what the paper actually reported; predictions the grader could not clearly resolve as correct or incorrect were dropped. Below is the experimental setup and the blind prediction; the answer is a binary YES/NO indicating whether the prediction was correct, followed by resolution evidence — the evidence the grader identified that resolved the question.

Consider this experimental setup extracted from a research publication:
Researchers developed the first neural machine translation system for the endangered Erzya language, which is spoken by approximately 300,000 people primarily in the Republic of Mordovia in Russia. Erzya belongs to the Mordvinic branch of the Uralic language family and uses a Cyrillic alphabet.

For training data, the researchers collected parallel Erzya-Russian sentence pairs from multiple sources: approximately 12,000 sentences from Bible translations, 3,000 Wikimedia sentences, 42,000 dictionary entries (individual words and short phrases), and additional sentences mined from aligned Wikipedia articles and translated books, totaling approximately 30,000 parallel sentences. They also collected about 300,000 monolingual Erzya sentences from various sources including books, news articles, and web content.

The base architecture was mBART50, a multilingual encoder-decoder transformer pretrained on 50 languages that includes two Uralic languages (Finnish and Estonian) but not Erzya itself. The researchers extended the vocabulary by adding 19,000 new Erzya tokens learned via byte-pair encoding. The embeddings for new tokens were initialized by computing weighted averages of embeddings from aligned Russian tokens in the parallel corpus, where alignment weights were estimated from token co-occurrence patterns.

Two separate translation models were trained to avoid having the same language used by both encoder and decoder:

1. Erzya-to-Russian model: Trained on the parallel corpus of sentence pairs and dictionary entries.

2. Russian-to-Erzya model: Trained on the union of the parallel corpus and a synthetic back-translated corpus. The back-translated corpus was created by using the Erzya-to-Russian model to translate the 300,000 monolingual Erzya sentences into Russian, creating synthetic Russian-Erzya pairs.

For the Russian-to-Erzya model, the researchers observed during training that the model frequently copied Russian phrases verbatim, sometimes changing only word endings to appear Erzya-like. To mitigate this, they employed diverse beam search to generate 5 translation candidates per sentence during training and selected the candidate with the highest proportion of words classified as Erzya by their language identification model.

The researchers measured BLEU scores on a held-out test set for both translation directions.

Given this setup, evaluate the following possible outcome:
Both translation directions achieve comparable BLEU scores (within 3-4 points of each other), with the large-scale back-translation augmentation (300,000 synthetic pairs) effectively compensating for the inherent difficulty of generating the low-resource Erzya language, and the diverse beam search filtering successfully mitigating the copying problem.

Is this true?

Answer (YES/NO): YES